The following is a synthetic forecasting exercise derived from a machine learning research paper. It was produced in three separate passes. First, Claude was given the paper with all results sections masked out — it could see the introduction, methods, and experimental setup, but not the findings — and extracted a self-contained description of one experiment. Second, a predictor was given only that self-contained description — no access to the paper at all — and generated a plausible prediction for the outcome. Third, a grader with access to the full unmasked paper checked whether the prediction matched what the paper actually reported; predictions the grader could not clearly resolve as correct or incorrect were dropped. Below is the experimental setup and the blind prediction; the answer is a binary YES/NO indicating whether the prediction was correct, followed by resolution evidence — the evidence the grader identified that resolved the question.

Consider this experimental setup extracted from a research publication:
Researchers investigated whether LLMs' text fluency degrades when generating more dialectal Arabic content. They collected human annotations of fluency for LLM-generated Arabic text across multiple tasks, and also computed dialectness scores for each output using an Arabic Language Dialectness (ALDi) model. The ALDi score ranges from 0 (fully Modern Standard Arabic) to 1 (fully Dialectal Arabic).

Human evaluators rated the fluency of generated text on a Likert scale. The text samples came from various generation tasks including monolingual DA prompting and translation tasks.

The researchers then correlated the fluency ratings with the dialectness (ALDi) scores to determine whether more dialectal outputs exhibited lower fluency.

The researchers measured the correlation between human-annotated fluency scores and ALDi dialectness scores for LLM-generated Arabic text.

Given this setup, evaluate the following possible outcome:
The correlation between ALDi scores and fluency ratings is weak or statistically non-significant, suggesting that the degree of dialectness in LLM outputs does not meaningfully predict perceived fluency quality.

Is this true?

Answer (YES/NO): YES